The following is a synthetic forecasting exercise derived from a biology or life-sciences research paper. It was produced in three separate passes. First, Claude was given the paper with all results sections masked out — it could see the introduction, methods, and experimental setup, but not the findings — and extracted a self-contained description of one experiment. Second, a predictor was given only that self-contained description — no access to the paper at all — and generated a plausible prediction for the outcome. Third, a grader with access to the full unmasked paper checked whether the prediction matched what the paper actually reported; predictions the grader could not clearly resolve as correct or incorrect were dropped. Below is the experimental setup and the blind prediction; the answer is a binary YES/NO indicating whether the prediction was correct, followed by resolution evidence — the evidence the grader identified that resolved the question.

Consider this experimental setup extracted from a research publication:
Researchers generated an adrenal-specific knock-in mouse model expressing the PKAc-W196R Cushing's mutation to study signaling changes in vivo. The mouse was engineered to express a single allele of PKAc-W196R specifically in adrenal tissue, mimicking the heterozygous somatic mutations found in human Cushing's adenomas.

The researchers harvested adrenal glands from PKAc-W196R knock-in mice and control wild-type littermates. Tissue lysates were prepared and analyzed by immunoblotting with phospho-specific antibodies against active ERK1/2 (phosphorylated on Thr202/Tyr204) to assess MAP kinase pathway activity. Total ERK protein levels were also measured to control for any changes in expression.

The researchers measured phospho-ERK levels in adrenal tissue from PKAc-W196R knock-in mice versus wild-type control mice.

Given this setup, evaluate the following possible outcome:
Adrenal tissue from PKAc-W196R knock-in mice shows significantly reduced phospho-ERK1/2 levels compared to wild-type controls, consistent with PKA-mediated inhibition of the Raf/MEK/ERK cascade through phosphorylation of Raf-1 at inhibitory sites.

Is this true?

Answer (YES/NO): NO